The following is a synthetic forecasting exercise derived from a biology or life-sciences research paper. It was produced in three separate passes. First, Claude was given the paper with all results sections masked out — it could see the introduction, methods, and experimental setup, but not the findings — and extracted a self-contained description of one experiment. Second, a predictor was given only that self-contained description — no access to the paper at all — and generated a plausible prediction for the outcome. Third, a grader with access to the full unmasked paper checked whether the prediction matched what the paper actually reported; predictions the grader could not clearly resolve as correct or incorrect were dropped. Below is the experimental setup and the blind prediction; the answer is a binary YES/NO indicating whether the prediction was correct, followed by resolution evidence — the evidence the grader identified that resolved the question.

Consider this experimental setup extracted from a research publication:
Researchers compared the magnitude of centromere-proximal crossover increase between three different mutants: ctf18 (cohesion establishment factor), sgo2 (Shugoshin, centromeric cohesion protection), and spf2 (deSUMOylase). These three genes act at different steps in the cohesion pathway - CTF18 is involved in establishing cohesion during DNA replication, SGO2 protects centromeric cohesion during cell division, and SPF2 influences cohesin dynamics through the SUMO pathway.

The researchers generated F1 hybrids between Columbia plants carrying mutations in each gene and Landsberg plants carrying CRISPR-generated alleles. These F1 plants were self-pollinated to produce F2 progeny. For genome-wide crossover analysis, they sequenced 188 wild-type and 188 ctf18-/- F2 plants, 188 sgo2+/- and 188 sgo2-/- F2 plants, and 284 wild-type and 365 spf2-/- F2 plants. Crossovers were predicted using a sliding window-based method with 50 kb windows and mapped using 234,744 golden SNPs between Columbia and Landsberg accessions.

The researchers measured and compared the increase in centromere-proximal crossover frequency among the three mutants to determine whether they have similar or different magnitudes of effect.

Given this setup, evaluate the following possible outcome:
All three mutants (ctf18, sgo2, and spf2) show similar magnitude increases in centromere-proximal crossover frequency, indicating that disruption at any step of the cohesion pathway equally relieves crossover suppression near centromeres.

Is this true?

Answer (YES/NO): NO